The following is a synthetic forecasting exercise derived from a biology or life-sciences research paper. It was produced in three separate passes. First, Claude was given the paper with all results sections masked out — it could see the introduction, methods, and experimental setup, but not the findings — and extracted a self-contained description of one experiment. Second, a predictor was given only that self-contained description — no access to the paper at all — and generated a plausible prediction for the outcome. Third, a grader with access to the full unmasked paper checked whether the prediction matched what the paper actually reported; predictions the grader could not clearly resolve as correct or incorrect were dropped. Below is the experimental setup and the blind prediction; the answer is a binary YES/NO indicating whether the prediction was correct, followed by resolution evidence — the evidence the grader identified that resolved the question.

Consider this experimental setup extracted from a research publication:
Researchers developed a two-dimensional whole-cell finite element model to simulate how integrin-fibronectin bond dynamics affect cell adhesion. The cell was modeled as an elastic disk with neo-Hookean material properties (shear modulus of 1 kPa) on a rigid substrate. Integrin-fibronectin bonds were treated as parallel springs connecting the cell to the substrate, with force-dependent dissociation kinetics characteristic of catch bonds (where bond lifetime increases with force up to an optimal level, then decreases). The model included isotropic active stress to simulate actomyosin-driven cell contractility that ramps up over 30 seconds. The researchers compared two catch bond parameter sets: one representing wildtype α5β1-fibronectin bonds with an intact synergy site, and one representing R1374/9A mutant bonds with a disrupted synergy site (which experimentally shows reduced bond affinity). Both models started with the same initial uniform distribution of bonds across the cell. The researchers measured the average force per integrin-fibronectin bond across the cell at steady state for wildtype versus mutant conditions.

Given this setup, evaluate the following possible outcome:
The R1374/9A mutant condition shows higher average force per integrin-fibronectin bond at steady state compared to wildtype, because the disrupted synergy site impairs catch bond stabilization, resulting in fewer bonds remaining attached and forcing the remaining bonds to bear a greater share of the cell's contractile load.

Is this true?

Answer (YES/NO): NO